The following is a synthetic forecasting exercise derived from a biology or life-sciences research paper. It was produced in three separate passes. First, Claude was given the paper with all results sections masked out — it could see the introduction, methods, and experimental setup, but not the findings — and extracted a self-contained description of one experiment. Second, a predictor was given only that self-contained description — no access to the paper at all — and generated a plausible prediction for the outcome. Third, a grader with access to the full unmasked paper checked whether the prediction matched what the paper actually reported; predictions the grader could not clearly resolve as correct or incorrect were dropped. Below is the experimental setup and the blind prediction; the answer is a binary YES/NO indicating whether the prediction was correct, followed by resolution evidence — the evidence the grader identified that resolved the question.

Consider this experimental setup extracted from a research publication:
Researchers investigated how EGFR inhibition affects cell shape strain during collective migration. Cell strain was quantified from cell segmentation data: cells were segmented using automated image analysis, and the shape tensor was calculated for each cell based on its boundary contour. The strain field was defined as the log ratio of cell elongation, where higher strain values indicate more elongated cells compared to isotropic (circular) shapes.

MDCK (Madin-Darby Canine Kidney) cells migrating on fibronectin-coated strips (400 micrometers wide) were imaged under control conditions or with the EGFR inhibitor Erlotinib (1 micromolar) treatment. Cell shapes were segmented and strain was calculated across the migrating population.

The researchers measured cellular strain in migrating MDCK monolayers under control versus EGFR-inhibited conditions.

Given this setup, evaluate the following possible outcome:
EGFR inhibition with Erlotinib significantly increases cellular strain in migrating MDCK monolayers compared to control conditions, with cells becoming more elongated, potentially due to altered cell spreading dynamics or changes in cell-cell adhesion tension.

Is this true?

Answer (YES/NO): YES